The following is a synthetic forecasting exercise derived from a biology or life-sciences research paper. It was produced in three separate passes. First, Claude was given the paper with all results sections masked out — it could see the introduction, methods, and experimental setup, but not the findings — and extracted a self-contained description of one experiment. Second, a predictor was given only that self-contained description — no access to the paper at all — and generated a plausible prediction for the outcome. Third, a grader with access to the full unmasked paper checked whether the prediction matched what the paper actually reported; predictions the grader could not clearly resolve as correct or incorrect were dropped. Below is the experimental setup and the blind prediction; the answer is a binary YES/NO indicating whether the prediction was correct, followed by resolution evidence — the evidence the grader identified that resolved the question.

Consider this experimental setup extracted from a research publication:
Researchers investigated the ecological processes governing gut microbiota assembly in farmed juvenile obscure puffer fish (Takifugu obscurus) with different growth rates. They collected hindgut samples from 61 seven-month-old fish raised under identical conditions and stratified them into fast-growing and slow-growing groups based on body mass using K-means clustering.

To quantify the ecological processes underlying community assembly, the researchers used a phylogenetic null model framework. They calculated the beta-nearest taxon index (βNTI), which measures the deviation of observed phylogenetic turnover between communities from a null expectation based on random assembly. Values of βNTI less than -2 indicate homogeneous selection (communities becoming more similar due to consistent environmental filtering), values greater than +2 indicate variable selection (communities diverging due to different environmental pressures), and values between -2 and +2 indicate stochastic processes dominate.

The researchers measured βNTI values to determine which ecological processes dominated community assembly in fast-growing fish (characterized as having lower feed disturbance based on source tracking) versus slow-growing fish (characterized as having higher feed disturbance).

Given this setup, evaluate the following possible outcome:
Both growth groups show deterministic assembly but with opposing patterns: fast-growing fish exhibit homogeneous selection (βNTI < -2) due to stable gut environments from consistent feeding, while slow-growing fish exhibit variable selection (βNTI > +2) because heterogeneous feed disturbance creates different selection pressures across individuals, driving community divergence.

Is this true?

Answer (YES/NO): YES